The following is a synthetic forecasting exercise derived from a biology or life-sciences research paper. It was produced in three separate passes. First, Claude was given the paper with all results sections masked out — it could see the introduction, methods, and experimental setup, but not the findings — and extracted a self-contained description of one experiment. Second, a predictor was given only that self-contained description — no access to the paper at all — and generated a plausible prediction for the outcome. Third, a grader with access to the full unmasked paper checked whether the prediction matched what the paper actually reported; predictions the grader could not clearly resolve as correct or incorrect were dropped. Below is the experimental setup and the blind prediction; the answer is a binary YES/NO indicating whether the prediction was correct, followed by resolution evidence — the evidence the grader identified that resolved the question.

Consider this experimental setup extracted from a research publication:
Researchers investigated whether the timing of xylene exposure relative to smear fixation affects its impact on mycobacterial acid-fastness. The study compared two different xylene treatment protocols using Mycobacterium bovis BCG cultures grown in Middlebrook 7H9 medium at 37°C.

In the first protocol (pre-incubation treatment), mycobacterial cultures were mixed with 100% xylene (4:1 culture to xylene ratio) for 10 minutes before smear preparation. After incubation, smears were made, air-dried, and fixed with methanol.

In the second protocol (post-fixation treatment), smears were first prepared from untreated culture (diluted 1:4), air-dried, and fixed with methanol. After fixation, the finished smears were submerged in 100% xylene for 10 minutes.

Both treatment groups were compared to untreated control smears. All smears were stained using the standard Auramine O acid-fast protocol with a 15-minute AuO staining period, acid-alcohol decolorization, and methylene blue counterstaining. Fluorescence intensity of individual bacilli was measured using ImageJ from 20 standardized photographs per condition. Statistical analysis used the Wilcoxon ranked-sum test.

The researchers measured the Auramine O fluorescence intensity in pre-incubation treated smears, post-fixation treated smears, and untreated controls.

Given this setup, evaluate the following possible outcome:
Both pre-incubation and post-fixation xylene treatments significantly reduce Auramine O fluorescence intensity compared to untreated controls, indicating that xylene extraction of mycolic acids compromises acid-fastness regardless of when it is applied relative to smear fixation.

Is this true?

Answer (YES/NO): YES